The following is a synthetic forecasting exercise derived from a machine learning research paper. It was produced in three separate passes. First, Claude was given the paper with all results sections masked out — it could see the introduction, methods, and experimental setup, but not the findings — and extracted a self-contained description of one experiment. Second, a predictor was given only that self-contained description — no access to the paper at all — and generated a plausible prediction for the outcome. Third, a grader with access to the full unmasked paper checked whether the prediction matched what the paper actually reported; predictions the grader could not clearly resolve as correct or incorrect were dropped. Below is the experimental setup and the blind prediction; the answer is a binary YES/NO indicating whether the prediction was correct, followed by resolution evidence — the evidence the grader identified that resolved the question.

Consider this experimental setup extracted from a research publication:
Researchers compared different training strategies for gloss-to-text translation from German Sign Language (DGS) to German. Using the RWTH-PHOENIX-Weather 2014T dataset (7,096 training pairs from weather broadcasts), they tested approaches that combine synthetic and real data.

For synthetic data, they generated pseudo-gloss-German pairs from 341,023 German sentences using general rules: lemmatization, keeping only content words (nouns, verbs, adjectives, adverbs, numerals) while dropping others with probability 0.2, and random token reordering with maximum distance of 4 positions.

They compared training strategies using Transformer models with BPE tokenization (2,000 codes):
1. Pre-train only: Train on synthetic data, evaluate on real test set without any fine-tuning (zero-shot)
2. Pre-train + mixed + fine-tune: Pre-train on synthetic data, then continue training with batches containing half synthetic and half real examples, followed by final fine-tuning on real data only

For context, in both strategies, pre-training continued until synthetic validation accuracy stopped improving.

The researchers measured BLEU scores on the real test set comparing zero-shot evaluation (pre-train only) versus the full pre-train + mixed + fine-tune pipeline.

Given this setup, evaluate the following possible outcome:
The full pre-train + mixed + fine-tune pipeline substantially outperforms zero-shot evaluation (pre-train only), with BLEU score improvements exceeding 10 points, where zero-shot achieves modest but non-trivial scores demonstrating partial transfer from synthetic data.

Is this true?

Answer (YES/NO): YES